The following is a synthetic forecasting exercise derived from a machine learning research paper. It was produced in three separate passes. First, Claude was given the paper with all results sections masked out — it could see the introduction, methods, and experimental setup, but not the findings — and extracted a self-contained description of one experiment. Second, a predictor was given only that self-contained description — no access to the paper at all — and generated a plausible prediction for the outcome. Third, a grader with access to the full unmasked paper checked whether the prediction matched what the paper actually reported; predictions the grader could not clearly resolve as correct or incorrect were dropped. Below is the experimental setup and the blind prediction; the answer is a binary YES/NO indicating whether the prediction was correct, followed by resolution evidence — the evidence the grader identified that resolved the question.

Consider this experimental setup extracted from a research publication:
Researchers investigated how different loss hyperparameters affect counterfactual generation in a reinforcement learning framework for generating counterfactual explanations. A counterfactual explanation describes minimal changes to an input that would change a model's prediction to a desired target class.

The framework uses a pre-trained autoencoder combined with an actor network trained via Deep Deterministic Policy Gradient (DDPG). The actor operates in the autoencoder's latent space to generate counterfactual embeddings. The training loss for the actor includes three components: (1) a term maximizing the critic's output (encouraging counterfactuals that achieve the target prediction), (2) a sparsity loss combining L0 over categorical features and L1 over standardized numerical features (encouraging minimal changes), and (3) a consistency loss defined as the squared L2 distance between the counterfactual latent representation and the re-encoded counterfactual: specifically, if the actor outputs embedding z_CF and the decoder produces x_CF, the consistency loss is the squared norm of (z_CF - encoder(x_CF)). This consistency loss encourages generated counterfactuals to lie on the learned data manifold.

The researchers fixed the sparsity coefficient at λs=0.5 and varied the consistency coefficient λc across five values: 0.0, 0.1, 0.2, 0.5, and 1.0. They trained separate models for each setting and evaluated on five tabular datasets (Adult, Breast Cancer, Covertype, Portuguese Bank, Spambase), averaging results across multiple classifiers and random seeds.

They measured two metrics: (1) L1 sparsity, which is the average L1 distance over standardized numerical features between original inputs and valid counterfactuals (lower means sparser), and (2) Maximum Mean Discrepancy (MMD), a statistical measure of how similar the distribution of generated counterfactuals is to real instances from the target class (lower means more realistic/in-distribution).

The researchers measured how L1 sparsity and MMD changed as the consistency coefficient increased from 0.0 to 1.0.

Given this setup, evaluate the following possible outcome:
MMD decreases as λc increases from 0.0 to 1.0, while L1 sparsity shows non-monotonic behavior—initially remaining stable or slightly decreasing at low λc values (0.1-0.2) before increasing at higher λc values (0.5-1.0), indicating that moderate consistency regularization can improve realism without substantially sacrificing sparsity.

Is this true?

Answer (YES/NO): NO